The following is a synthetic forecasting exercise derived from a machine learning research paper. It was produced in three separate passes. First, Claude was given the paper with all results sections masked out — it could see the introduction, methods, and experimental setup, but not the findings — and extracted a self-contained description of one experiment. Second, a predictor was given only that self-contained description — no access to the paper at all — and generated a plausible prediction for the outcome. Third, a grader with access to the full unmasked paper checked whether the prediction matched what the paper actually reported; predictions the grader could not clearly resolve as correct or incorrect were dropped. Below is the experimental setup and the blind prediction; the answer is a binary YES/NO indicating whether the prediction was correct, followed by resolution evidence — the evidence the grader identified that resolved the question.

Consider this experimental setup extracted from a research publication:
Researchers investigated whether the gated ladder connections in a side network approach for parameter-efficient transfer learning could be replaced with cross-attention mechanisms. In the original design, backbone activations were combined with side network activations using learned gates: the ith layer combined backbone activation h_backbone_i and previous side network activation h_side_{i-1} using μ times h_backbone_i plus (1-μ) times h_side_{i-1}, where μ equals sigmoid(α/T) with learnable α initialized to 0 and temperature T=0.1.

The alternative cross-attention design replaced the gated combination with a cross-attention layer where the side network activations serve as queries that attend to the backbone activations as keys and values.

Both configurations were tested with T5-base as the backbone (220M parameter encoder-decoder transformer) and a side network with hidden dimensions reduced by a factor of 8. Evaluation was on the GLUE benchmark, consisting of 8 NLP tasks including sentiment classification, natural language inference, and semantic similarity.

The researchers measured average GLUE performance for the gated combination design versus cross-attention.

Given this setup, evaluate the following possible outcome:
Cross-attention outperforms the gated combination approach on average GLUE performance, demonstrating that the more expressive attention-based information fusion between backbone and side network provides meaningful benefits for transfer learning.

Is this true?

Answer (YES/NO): NO